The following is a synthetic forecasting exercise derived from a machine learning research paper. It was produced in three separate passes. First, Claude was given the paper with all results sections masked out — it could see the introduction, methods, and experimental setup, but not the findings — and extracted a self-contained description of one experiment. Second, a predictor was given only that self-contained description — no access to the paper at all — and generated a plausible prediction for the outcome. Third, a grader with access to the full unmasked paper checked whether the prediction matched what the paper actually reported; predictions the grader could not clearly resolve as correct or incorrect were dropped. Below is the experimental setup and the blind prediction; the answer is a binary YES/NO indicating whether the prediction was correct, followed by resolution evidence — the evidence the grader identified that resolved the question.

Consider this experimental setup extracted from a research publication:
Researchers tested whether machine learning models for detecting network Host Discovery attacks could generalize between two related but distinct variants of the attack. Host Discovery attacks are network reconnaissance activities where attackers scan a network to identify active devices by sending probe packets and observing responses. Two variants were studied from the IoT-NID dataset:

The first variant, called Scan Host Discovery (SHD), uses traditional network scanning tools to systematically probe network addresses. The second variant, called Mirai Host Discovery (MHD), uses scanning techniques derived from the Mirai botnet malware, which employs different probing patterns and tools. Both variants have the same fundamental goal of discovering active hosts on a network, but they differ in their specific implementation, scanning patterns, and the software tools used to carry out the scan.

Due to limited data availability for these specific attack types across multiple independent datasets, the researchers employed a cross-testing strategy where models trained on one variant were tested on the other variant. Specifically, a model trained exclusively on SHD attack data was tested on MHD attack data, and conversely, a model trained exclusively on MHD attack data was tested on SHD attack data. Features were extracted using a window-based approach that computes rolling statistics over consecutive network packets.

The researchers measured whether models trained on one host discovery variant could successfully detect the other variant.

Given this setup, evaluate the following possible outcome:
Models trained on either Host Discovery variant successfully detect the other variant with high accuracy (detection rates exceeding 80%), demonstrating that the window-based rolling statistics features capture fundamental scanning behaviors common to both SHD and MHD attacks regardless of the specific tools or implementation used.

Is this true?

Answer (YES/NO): YES